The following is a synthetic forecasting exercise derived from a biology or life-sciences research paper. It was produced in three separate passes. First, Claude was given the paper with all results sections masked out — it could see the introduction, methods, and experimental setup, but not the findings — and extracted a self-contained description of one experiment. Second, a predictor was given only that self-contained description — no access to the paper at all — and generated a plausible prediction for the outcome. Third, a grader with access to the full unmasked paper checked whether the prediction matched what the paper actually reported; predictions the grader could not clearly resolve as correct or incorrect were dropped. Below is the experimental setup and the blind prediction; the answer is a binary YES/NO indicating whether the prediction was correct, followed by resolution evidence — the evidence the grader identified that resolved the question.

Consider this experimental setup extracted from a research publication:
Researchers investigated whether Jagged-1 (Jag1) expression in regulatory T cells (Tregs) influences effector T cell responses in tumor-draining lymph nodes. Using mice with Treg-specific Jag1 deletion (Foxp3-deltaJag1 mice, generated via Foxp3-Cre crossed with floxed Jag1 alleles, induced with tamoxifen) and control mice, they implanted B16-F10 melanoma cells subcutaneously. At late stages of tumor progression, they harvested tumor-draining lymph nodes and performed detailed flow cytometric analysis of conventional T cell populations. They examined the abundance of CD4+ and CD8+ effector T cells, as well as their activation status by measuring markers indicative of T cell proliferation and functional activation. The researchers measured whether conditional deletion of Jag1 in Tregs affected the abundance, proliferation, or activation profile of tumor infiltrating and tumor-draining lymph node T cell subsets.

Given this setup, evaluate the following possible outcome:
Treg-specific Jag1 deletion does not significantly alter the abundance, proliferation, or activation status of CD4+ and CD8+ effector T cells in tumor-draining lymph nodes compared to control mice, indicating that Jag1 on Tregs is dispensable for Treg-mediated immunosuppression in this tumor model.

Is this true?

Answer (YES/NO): NO